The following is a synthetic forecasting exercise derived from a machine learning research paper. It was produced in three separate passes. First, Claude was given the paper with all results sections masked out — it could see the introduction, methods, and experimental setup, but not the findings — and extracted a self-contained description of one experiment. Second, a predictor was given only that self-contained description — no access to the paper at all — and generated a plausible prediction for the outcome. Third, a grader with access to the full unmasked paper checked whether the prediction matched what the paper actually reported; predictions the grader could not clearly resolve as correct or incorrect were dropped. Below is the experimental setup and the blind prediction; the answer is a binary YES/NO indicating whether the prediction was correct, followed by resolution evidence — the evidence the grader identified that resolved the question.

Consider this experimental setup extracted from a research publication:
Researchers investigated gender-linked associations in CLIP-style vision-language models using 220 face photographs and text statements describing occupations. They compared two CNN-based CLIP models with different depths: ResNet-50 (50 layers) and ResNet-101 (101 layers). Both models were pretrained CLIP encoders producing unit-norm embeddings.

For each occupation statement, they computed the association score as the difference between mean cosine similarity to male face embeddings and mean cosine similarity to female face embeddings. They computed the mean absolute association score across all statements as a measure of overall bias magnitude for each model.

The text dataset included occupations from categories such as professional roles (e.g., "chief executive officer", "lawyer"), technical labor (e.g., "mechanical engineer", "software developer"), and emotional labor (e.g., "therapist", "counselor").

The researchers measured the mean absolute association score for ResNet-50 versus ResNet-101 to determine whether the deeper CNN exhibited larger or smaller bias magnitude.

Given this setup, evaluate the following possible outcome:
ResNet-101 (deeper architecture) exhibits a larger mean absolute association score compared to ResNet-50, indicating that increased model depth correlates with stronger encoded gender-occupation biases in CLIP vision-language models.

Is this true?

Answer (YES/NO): NO